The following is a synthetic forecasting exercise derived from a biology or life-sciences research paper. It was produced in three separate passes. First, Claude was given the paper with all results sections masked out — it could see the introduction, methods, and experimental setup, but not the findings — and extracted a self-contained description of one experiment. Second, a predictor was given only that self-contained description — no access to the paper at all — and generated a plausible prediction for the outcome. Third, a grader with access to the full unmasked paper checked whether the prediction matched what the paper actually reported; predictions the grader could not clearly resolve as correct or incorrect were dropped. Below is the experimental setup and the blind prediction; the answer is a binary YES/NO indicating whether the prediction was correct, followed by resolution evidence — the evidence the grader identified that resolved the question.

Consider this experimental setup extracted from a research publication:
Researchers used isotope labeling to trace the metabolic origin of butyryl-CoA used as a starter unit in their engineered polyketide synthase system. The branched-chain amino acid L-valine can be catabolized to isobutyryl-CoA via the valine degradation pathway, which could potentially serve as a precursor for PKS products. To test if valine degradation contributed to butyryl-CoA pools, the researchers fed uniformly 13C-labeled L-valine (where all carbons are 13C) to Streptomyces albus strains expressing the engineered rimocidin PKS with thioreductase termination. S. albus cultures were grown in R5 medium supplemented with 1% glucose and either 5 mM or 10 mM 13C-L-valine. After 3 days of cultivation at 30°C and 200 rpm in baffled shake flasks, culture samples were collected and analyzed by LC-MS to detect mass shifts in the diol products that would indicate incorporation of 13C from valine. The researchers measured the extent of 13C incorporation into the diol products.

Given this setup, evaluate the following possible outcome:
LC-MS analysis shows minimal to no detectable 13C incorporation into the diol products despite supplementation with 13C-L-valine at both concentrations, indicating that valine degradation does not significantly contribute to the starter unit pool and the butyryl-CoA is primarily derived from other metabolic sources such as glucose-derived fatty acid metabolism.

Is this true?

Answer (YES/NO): NO